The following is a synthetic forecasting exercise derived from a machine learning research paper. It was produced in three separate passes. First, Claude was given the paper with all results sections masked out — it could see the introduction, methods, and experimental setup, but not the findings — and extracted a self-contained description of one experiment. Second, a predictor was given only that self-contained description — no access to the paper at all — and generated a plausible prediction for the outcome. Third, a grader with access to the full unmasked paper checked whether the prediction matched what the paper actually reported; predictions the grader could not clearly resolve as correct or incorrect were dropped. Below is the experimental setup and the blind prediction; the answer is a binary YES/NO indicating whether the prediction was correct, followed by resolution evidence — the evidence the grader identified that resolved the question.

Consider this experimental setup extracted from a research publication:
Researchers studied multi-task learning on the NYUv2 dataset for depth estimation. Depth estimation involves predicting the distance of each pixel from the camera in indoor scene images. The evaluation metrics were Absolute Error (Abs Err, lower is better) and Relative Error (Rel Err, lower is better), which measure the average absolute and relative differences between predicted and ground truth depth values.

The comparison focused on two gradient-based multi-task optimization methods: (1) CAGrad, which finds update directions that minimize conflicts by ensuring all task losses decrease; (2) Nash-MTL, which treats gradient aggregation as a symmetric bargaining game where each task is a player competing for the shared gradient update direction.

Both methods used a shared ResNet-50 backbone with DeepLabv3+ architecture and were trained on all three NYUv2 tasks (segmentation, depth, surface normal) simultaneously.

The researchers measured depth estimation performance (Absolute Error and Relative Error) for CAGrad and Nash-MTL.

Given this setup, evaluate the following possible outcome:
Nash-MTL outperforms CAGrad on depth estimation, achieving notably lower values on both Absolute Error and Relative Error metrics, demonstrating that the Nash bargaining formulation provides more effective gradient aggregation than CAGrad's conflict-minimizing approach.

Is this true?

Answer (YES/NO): YES